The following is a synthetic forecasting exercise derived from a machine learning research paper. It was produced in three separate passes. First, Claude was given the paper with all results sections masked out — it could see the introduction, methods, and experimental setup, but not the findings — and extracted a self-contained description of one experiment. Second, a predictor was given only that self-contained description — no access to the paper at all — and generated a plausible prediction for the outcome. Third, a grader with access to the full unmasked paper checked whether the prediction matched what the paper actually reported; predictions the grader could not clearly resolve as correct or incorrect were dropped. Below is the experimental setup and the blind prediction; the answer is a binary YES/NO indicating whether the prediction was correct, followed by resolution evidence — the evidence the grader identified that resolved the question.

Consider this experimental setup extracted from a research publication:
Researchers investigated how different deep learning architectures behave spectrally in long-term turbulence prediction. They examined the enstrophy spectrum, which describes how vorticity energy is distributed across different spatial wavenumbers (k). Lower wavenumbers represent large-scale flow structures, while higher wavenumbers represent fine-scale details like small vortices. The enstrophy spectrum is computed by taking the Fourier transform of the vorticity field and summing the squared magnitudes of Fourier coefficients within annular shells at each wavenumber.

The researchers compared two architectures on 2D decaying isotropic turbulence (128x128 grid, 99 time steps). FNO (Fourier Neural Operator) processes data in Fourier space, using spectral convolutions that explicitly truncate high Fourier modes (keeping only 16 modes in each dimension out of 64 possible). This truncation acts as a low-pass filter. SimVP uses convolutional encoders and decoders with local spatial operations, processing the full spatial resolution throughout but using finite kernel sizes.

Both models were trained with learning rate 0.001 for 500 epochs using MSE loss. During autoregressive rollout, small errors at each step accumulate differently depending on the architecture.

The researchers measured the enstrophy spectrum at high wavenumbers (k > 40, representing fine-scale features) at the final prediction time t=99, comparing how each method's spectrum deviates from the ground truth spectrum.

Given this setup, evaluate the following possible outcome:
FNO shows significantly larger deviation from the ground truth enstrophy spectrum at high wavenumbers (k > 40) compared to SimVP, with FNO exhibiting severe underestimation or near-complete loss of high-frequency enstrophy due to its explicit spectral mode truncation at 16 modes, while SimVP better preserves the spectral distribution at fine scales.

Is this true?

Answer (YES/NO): NO